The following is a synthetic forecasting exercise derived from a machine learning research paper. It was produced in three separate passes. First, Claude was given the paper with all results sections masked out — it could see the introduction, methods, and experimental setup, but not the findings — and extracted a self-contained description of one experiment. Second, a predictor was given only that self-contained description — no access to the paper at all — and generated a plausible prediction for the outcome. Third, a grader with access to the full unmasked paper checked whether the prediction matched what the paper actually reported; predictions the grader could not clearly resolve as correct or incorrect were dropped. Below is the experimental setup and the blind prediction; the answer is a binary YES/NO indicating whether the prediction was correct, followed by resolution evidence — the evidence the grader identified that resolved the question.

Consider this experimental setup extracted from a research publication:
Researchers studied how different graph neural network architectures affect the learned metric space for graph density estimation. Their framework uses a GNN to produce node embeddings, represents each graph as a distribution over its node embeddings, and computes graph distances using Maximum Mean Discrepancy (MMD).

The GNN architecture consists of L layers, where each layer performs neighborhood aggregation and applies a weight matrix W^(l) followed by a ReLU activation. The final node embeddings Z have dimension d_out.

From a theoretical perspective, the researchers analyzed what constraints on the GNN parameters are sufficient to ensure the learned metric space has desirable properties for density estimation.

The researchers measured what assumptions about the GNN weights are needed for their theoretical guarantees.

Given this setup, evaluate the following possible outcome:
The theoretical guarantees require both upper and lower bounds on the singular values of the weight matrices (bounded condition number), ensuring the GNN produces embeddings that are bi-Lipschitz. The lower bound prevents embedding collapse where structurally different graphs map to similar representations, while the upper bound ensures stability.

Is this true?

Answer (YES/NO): NO